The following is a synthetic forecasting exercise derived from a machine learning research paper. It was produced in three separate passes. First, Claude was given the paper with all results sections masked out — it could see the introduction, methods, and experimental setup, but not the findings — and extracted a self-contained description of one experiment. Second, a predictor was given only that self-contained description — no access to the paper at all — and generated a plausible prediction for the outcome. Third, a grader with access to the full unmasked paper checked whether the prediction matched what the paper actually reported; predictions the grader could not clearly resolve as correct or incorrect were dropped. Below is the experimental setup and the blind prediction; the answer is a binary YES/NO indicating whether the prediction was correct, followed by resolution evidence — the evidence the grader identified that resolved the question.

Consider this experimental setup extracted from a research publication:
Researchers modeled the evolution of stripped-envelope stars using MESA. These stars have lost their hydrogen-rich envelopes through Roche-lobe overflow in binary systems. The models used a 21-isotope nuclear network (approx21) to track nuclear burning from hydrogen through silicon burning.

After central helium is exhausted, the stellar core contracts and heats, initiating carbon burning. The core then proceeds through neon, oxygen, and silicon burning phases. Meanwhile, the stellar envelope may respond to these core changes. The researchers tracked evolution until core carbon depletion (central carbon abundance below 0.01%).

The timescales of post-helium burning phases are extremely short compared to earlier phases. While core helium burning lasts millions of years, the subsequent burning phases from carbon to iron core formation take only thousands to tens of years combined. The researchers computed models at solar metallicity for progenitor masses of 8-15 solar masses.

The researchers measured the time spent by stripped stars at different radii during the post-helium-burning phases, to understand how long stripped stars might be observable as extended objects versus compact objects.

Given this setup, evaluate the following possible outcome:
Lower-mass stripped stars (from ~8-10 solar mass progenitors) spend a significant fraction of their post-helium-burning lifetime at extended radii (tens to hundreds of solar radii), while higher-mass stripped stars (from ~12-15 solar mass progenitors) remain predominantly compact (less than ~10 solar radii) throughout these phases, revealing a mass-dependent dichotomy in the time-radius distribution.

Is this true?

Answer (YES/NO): YES